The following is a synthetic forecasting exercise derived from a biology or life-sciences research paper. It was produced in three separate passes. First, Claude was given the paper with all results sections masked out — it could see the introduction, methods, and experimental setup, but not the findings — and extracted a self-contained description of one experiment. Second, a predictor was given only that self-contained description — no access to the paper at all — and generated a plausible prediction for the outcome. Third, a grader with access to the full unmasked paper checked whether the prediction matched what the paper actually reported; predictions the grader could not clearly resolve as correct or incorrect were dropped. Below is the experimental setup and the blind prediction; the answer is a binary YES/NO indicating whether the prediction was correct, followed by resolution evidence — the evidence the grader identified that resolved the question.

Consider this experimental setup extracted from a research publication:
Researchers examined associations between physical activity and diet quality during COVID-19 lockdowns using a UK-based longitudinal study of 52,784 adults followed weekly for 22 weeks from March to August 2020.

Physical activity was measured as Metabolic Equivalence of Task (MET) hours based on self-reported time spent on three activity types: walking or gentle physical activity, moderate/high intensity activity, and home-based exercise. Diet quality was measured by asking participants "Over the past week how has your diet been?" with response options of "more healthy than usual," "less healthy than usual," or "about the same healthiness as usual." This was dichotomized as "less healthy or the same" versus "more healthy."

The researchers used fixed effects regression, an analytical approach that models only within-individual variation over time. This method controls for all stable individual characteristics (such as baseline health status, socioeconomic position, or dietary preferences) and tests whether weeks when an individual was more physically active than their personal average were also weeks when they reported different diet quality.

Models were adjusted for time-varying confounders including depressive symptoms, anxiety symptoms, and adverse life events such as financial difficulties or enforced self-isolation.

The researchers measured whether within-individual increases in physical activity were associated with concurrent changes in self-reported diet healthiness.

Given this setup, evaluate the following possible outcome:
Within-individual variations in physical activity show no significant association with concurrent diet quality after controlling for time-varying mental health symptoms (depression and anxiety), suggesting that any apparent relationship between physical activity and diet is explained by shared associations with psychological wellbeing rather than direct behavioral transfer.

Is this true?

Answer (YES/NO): NO